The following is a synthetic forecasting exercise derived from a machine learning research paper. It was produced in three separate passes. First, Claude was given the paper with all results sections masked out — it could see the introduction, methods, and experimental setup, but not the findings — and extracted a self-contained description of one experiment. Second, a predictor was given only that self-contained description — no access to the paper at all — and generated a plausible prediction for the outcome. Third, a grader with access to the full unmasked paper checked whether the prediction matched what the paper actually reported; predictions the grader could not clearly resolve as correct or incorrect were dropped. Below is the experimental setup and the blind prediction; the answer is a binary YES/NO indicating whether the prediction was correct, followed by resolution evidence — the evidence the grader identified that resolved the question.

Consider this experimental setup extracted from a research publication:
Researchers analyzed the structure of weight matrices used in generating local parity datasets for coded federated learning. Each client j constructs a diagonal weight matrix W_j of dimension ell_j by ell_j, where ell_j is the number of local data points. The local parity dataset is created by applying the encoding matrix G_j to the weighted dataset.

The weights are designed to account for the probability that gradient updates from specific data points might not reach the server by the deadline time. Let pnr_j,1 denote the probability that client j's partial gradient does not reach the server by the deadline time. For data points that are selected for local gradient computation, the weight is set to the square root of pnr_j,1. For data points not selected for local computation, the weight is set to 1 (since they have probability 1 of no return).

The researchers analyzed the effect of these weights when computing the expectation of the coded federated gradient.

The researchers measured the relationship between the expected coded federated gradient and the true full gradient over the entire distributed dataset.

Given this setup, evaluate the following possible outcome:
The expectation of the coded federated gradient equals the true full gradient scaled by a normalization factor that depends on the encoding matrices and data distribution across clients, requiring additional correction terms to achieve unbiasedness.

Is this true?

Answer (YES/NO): NO